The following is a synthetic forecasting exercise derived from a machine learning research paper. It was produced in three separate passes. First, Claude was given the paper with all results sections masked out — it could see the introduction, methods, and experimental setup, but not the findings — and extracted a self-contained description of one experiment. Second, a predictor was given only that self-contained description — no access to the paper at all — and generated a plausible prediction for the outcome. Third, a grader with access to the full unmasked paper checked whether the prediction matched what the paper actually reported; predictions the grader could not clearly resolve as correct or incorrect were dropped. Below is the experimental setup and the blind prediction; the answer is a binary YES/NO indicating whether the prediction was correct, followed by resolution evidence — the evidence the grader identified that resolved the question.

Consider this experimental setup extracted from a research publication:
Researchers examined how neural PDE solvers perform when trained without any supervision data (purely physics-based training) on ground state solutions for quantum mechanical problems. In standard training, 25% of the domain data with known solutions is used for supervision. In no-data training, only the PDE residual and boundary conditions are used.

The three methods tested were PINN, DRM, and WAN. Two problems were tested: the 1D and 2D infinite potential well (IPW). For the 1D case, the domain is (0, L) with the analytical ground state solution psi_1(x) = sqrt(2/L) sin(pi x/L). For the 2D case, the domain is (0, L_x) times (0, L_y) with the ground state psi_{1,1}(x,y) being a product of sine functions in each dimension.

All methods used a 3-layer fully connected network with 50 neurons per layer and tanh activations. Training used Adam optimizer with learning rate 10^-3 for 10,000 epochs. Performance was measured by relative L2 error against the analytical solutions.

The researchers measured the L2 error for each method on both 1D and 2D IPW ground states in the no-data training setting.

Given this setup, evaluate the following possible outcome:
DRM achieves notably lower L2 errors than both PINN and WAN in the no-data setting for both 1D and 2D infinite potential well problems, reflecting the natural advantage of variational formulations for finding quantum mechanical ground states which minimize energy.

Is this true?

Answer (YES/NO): NO